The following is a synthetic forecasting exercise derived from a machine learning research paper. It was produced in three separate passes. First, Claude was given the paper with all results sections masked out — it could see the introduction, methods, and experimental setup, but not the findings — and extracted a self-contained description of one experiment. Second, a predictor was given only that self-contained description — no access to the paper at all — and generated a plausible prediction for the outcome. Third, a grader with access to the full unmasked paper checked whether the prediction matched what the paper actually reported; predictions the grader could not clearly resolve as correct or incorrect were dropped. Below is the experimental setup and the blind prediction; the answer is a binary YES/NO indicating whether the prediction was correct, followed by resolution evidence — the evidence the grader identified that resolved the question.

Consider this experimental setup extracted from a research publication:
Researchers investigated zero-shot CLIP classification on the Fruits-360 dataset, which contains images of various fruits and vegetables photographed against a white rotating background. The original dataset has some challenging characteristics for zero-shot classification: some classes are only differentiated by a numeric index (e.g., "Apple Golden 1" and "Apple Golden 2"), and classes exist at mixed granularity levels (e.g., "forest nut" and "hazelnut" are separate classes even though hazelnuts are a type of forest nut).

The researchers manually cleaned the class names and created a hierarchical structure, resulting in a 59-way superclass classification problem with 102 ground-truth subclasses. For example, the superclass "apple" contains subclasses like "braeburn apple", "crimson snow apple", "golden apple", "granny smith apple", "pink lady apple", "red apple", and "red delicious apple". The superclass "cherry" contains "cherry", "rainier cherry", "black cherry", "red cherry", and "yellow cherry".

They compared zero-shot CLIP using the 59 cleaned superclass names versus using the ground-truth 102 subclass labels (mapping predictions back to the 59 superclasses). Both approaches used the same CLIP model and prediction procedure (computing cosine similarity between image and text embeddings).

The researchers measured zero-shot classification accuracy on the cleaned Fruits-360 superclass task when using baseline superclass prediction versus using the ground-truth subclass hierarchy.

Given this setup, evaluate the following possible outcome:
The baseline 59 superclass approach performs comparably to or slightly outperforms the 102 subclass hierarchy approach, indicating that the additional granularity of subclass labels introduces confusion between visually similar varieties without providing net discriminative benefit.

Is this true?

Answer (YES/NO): NO